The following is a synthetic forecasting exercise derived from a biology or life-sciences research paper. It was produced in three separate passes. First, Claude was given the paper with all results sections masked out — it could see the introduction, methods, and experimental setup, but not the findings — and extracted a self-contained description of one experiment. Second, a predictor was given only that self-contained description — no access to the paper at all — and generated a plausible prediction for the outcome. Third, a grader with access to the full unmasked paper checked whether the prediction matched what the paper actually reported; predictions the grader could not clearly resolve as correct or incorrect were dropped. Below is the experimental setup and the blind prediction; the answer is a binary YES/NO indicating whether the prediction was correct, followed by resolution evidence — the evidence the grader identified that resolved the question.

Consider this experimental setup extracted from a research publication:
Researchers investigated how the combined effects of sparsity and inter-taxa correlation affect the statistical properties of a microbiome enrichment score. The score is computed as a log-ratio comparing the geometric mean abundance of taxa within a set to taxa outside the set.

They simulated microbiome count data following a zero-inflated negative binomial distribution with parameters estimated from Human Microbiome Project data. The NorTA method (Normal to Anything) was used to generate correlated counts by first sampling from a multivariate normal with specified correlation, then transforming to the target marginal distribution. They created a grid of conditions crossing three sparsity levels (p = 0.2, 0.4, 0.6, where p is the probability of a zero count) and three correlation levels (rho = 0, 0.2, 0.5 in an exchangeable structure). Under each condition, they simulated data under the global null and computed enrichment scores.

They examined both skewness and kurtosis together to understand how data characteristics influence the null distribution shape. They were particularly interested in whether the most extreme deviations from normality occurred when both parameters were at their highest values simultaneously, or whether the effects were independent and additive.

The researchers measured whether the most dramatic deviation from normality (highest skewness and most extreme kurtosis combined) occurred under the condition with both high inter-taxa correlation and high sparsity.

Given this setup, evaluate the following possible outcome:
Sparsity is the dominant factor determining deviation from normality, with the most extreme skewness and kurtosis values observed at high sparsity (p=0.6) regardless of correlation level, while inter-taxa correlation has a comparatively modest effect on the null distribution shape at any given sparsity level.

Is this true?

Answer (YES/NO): NO